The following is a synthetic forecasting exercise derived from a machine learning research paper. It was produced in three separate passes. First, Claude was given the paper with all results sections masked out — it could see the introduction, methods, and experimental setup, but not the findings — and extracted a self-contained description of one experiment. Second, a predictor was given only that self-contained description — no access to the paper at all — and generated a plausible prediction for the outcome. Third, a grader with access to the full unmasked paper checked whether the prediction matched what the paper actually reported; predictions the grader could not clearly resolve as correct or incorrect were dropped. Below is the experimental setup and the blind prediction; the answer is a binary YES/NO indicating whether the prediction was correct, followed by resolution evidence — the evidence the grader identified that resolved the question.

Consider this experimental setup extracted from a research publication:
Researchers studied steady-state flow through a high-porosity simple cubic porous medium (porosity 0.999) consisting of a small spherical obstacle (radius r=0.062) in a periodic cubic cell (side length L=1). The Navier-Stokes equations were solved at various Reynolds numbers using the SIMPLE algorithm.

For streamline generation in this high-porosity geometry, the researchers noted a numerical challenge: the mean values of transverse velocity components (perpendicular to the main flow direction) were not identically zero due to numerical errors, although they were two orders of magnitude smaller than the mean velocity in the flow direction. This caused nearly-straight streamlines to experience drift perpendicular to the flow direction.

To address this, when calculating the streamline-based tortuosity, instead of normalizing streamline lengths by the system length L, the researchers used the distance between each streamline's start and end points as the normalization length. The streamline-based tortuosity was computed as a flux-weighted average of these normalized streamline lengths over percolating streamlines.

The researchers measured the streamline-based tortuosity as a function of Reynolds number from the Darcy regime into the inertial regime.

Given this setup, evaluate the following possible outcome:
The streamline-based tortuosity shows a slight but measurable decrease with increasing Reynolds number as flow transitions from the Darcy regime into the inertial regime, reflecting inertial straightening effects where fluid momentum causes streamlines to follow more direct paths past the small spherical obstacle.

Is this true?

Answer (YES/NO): YES